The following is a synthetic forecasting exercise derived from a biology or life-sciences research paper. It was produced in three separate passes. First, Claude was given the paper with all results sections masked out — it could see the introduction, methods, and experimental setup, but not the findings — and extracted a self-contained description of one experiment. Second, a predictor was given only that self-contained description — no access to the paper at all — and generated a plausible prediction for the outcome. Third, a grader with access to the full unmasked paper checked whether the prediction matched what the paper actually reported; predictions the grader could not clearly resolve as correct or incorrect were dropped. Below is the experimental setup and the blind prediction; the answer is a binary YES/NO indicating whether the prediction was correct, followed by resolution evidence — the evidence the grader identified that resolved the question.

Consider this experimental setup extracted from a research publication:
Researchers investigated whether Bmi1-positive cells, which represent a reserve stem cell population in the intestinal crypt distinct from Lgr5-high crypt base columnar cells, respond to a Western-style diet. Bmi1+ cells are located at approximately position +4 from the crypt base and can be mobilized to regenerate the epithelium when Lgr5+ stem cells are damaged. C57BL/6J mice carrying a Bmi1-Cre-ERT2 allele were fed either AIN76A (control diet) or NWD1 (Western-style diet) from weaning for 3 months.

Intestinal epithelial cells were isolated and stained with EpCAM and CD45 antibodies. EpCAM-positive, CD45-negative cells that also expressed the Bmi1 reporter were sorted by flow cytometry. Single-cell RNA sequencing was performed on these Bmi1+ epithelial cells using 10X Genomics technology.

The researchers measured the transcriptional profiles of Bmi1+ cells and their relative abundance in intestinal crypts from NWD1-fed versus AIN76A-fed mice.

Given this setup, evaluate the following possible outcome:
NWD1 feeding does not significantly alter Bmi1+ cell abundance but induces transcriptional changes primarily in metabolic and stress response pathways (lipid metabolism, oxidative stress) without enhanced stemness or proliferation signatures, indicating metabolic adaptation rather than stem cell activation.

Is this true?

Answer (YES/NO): NO